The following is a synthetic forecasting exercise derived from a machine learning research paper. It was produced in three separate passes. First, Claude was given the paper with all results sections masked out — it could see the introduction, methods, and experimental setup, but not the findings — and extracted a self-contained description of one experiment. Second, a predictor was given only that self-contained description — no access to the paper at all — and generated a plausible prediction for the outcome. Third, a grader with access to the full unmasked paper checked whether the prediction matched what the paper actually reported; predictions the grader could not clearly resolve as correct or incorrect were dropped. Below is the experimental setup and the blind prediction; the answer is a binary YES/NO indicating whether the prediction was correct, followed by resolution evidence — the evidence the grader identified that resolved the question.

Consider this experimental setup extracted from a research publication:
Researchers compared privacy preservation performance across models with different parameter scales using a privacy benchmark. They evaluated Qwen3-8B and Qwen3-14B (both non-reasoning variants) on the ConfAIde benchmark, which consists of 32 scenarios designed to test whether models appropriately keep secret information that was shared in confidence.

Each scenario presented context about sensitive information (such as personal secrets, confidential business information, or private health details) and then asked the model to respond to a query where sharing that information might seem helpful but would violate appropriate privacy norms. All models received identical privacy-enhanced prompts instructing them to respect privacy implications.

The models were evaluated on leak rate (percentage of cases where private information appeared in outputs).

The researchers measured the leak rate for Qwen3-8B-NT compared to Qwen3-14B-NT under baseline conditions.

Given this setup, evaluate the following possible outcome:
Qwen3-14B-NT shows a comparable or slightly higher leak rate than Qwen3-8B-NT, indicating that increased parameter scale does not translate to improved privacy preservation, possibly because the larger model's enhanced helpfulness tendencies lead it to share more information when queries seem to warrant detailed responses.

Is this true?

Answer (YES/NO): NO